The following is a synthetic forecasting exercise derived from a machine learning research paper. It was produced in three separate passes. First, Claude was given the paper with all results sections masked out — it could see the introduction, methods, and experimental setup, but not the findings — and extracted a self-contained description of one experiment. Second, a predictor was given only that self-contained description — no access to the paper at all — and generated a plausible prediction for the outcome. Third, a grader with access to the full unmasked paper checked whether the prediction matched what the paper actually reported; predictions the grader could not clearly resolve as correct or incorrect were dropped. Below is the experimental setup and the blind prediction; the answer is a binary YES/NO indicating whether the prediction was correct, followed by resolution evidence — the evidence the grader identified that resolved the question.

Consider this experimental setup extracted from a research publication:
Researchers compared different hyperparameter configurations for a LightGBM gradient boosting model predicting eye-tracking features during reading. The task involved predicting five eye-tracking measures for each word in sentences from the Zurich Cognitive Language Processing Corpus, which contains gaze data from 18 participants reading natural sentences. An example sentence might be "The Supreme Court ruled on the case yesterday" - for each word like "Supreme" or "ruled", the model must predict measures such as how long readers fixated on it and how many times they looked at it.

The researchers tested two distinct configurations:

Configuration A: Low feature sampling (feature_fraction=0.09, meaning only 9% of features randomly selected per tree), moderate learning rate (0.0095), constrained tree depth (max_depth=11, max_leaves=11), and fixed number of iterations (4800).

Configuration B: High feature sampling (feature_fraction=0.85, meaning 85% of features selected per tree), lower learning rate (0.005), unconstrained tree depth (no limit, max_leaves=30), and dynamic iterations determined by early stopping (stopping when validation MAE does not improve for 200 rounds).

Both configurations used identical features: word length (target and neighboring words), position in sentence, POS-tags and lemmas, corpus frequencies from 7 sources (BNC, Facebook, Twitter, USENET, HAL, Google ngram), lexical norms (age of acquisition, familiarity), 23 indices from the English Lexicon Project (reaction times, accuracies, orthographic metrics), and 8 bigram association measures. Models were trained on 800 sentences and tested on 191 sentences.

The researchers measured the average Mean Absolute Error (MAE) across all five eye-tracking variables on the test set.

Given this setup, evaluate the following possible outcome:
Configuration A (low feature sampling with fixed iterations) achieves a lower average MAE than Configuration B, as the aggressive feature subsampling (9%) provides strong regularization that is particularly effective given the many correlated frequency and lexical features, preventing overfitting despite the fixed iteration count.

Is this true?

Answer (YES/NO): NO